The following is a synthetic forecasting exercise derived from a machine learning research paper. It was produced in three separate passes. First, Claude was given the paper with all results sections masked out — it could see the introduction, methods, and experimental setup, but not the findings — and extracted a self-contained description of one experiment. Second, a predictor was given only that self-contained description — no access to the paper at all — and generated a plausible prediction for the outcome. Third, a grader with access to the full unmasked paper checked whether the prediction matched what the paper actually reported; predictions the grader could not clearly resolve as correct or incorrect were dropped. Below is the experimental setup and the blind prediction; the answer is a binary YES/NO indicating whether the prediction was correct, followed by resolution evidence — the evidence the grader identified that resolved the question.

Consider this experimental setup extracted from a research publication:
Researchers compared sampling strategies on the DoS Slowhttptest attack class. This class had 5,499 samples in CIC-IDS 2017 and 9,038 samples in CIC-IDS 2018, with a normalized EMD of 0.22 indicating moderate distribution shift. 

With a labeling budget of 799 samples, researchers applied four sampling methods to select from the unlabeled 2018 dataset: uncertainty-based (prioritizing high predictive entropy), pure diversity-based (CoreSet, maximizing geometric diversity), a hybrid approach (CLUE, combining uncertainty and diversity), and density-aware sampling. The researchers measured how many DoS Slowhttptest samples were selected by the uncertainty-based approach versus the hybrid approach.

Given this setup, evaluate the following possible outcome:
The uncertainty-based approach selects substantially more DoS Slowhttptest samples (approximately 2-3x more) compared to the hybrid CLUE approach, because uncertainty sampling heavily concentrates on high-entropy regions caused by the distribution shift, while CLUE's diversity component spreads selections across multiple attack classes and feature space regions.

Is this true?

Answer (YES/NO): NO